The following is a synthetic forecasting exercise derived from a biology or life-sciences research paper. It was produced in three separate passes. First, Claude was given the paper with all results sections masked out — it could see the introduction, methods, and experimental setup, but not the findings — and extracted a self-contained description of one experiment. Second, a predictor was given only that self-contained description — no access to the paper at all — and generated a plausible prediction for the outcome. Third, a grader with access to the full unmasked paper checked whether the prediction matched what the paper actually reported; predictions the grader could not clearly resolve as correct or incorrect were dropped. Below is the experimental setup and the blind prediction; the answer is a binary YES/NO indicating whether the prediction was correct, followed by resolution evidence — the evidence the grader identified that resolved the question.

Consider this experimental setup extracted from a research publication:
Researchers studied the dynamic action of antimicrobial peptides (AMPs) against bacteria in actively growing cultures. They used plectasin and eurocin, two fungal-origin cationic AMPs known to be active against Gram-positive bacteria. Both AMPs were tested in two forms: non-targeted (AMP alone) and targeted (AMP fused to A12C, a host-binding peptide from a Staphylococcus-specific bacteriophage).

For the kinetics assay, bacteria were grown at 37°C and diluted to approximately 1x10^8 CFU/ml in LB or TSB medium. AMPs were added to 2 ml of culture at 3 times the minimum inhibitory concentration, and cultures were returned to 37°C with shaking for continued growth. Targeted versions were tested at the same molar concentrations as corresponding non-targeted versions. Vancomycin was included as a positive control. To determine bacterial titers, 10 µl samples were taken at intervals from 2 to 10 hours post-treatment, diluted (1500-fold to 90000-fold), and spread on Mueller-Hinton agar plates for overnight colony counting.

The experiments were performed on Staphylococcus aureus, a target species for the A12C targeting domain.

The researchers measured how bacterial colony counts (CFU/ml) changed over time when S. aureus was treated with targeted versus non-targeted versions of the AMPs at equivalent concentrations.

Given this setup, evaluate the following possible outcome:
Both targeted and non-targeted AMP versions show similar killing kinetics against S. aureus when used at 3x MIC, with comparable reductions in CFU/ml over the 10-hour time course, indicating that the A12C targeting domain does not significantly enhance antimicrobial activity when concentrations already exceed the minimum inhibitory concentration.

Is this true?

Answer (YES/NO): YES